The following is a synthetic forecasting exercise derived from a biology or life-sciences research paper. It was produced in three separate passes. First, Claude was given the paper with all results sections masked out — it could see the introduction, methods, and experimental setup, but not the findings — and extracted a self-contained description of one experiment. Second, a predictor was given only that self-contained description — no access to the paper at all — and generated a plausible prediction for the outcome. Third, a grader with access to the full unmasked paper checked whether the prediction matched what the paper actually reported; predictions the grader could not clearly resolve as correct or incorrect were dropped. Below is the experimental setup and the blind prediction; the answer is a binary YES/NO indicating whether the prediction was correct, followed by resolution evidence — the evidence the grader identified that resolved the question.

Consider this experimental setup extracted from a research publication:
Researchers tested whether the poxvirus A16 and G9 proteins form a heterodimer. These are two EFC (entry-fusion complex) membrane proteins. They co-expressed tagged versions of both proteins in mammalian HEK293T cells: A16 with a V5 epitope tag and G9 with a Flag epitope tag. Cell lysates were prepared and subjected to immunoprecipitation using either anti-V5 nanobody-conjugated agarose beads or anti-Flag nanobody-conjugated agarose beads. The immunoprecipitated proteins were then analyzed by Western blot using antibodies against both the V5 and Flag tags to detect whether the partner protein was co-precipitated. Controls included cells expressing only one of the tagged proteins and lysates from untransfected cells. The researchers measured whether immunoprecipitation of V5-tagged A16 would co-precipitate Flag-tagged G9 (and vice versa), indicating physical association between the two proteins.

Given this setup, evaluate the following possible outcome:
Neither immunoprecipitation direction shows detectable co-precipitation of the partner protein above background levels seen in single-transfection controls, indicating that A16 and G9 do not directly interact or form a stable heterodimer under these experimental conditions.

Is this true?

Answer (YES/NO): NO